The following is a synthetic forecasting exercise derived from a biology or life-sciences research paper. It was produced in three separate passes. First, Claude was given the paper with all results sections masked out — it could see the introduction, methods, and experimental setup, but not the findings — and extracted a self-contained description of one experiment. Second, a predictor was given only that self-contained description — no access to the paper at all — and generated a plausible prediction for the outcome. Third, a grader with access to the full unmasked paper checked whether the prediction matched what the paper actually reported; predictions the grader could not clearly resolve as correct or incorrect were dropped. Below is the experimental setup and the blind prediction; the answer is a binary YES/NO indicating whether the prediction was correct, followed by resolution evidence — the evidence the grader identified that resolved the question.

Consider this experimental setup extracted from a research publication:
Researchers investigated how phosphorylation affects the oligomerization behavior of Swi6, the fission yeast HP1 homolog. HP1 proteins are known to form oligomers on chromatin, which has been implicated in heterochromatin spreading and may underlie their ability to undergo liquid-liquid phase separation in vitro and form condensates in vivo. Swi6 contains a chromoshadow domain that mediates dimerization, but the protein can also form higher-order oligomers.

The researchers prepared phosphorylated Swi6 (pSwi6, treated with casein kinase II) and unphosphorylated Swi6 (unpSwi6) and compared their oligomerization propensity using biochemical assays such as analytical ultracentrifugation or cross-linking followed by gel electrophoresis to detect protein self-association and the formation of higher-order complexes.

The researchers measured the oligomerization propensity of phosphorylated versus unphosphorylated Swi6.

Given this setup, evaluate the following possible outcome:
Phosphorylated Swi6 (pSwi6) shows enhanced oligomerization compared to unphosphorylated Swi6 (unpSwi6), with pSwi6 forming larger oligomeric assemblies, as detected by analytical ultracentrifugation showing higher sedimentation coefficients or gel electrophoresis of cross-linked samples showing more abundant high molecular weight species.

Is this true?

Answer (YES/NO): YES